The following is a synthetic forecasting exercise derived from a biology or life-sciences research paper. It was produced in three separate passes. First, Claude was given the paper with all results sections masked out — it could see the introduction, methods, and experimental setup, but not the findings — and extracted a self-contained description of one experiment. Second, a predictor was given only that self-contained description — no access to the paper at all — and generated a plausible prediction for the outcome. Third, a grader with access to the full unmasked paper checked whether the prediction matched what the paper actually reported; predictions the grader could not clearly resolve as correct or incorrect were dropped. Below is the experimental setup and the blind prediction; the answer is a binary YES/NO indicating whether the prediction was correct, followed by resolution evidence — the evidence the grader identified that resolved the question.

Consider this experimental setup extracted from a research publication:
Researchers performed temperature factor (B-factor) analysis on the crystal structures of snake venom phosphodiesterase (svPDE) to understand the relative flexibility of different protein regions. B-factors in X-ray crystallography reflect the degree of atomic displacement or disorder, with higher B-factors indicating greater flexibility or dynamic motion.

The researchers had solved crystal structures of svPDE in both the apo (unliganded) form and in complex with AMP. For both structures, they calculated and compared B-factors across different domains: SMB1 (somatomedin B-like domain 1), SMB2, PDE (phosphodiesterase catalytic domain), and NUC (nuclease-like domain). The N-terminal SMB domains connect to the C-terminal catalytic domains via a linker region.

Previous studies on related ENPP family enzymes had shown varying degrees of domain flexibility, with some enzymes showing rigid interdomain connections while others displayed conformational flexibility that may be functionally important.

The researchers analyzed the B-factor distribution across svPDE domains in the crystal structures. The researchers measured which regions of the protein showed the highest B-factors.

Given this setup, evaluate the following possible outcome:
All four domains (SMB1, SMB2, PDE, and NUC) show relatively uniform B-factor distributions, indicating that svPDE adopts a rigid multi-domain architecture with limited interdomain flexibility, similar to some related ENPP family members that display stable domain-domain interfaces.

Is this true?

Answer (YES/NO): NO